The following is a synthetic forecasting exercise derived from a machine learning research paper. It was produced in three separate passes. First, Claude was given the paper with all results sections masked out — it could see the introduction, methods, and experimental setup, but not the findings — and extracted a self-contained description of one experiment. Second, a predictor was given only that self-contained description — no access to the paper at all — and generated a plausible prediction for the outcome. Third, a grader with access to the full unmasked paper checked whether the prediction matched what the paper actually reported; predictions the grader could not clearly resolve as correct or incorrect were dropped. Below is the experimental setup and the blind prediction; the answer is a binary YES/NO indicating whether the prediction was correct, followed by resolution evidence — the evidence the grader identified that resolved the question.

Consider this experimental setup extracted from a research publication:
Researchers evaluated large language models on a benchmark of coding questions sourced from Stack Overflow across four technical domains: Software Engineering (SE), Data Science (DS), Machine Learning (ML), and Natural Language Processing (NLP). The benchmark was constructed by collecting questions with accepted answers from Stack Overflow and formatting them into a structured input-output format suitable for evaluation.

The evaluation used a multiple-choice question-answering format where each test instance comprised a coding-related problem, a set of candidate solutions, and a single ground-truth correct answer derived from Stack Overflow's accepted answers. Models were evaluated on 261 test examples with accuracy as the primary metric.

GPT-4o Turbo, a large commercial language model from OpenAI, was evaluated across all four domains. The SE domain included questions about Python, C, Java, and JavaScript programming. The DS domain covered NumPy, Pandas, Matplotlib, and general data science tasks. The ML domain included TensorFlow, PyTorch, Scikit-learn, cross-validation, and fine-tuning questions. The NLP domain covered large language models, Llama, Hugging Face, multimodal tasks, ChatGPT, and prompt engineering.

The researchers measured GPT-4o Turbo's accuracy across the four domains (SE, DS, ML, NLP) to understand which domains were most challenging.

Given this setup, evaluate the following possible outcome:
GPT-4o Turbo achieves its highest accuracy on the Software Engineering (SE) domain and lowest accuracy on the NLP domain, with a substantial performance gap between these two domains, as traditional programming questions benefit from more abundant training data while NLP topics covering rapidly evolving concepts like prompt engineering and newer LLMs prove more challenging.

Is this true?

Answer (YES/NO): NO